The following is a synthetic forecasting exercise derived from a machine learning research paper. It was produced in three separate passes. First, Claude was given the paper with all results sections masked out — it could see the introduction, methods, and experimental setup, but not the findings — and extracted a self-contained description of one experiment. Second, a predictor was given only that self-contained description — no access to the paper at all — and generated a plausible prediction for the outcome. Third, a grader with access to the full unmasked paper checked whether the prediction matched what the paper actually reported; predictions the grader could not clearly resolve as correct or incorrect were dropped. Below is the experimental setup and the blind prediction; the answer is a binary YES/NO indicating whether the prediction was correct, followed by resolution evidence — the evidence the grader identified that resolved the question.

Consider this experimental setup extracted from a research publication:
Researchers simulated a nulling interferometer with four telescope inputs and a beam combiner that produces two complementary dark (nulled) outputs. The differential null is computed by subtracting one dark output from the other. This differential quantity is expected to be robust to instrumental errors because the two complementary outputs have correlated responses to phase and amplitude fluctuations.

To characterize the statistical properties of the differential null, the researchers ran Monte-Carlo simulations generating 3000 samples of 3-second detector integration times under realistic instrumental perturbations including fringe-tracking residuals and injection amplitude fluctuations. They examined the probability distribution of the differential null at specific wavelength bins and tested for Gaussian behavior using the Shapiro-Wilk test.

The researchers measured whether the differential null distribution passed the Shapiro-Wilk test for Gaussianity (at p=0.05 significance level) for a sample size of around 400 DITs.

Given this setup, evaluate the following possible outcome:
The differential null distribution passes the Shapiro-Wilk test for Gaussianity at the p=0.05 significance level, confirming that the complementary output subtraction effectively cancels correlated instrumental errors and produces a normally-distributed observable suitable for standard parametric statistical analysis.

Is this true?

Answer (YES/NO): NO